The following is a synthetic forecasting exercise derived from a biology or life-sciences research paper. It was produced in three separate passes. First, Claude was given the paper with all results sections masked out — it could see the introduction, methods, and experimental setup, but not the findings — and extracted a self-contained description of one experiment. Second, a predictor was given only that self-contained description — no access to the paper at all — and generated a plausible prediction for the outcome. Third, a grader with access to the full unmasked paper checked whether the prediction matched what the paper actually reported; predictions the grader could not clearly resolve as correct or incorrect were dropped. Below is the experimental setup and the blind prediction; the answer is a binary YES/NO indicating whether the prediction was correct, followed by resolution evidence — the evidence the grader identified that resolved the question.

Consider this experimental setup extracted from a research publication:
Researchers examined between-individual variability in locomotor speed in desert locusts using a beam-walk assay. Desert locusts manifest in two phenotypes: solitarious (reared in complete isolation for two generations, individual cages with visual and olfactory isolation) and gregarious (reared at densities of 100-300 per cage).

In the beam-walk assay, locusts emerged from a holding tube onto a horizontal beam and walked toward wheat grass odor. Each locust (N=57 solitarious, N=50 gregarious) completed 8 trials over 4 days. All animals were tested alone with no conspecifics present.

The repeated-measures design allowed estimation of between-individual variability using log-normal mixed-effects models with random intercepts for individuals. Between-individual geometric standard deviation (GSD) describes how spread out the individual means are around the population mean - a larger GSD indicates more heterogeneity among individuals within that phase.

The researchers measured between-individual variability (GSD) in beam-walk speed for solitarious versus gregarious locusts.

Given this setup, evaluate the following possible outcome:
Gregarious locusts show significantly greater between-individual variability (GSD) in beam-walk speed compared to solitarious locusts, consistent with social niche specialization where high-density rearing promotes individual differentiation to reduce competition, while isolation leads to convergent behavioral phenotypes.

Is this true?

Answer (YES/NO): NO